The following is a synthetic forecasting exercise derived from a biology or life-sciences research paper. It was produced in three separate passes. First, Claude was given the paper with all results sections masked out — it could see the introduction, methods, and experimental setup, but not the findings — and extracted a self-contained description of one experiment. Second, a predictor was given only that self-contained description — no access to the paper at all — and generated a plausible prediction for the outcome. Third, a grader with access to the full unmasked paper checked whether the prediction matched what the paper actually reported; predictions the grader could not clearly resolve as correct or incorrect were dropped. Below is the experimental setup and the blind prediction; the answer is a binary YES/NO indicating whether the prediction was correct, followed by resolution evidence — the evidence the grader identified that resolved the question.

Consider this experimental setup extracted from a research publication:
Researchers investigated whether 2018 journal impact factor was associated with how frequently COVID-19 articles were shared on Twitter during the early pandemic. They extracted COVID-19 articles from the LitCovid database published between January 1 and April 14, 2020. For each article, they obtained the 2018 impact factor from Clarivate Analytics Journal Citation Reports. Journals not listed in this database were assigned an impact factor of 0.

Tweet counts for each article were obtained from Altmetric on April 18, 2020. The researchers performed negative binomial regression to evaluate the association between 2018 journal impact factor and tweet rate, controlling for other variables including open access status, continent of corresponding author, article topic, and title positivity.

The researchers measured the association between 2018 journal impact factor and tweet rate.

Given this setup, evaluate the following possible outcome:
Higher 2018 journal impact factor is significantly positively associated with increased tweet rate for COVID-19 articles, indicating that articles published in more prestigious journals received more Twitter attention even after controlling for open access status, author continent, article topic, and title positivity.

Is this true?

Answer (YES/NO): YES